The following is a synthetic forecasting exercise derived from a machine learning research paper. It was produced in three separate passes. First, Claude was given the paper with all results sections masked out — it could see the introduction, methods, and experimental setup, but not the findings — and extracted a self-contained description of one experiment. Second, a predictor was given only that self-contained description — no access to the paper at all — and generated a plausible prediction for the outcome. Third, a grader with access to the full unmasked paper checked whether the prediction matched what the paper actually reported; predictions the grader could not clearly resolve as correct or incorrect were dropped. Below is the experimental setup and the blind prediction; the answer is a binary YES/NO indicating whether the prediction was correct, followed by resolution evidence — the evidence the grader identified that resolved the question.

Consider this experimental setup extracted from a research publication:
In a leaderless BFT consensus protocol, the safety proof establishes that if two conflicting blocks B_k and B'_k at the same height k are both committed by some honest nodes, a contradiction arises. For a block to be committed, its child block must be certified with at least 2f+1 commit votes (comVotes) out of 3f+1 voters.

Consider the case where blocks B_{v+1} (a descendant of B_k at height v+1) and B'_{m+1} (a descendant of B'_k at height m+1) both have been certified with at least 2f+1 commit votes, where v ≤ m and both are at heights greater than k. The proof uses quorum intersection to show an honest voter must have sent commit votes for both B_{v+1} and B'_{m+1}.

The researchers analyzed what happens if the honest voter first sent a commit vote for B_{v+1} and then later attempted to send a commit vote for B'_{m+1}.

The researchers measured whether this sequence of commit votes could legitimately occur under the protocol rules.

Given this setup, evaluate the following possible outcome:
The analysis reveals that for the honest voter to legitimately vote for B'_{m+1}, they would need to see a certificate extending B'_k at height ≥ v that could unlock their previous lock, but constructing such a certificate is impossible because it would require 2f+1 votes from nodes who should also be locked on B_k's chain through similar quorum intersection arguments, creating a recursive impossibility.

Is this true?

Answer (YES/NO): NO